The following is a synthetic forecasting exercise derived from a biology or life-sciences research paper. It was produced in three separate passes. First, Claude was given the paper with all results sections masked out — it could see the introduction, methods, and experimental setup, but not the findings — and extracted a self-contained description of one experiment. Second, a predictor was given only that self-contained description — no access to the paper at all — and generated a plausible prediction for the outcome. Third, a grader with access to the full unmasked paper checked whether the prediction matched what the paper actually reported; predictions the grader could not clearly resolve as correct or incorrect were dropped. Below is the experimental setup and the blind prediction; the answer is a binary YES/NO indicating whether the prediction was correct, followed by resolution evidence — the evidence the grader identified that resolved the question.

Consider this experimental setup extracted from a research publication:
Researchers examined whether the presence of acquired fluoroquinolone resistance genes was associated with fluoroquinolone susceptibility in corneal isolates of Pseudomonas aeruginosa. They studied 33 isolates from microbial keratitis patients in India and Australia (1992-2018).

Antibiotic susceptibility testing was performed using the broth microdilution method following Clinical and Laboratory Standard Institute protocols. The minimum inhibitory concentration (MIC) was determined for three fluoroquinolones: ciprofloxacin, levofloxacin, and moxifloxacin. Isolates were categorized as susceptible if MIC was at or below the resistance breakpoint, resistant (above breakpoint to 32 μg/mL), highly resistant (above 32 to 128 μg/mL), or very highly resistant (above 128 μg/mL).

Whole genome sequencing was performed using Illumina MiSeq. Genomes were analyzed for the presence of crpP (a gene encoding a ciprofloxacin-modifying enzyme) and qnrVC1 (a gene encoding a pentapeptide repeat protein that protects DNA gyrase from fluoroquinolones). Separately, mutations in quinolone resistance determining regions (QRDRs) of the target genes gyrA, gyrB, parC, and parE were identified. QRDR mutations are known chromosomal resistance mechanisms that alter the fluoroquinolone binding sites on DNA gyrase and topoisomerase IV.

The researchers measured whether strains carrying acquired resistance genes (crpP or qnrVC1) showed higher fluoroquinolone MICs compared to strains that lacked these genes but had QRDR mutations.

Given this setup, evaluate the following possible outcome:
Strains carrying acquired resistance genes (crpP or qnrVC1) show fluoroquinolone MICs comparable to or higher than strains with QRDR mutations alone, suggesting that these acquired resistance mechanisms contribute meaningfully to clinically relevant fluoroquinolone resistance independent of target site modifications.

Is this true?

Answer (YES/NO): NO